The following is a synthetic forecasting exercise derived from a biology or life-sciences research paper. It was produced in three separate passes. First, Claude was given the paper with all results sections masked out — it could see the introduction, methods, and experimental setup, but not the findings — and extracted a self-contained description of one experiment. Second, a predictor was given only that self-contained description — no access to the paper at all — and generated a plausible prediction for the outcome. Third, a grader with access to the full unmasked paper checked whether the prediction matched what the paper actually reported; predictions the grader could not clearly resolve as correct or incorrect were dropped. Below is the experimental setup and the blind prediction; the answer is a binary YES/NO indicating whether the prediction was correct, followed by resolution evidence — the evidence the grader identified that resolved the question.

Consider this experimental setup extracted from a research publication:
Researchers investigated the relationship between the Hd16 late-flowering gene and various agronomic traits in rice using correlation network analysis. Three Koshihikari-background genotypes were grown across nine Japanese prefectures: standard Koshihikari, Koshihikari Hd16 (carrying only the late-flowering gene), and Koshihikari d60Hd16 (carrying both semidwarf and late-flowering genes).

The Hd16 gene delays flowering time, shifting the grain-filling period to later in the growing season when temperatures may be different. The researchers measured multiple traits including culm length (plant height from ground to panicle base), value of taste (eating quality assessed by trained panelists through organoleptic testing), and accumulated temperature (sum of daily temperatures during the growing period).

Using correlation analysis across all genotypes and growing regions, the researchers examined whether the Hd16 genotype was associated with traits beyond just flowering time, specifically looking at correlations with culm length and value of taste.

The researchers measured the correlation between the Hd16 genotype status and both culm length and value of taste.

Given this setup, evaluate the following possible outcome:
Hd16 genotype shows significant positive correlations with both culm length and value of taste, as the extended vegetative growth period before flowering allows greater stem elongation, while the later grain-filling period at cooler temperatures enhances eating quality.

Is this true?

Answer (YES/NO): NO